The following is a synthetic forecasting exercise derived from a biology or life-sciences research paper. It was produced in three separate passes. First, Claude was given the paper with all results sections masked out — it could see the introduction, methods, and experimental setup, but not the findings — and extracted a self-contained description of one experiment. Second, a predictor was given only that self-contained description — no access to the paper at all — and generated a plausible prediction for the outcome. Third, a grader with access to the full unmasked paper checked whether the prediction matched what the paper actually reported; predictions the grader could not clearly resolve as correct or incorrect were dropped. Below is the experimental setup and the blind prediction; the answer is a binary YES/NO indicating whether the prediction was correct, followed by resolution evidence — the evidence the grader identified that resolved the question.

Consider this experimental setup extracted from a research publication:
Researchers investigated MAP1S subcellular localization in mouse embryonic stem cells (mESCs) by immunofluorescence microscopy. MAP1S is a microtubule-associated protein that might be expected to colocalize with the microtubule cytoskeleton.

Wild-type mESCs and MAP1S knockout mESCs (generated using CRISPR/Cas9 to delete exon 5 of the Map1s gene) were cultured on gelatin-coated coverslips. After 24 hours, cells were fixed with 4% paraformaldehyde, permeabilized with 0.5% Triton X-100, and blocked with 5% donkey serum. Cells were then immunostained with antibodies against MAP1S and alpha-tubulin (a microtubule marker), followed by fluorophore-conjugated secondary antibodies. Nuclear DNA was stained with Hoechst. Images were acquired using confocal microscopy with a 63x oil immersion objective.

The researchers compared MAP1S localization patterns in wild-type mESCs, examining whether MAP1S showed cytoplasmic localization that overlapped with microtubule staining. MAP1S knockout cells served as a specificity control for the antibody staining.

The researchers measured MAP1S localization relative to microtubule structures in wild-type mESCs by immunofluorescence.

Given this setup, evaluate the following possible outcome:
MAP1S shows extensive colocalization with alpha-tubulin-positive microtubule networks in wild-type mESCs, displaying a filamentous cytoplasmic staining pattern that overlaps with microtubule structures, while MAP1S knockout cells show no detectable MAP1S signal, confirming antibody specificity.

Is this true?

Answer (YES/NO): NO